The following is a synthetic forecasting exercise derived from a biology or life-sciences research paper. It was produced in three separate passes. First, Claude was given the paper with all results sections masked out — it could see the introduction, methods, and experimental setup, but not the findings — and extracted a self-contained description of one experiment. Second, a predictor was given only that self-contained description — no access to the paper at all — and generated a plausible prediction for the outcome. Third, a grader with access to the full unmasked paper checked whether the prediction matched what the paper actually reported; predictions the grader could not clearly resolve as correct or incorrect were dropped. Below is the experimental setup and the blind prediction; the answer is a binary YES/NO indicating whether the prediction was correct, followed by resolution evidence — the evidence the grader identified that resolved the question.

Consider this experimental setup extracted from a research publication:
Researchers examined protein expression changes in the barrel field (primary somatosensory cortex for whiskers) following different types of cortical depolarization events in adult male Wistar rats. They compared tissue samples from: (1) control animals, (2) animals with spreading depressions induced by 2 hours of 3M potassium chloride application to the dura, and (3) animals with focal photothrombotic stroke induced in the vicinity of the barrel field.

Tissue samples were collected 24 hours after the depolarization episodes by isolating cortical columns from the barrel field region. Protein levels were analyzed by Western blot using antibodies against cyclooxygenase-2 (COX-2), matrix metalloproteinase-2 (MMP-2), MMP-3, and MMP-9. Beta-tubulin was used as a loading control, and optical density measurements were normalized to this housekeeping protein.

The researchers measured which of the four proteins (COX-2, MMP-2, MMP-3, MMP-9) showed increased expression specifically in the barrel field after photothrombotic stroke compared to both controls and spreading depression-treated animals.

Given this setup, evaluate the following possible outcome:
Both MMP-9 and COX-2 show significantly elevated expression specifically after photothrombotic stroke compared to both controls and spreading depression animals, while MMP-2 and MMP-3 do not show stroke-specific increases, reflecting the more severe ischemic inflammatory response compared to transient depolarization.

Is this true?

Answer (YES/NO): NO